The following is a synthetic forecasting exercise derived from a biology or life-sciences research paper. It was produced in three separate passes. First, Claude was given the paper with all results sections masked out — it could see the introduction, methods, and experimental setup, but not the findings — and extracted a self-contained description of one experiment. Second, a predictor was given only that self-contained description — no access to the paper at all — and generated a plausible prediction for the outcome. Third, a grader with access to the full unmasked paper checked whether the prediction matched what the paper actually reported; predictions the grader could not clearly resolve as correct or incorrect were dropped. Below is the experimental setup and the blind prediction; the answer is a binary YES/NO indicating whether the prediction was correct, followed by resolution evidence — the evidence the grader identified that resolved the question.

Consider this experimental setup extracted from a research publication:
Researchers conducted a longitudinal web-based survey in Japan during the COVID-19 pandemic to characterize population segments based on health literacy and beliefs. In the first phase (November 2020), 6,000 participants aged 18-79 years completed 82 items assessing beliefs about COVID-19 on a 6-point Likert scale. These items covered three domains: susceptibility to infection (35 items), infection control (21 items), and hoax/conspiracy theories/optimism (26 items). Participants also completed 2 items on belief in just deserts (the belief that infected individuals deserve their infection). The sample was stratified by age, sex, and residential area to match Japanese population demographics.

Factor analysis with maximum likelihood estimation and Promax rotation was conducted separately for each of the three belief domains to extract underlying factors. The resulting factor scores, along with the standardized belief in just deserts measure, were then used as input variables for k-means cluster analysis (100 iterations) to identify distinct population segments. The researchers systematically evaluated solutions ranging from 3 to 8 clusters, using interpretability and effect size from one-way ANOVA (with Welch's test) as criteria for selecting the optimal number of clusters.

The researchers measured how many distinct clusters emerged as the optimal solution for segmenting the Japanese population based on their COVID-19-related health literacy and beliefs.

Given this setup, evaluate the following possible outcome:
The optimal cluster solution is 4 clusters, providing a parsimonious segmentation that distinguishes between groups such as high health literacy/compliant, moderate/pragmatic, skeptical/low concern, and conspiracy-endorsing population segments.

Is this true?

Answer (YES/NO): NO